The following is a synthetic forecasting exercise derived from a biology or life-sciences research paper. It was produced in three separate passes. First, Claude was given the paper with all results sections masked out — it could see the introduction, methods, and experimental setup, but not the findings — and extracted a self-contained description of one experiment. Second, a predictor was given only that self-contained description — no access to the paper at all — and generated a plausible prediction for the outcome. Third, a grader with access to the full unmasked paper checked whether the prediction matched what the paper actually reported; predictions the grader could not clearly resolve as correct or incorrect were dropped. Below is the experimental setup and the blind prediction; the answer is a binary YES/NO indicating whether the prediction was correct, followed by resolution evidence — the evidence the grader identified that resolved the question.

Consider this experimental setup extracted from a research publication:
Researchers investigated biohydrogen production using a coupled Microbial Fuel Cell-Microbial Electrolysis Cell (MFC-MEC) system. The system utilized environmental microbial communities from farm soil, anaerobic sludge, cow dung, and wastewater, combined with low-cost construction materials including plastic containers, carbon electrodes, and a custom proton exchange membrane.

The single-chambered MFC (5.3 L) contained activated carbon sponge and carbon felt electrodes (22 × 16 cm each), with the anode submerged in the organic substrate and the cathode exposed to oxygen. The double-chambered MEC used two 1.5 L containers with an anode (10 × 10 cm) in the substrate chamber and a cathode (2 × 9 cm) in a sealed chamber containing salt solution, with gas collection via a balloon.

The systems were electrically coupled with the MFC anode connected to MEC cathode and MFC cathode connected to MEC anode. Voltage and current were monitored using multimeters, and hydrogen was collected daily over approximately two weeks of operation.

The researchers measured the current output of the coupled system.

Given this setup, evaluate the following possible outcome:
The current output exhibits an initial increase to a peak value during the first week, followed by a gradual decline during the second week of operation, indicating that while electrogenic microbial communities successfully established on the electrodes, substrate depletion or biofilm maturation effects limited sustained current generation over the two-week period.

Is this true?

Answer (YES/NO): NO